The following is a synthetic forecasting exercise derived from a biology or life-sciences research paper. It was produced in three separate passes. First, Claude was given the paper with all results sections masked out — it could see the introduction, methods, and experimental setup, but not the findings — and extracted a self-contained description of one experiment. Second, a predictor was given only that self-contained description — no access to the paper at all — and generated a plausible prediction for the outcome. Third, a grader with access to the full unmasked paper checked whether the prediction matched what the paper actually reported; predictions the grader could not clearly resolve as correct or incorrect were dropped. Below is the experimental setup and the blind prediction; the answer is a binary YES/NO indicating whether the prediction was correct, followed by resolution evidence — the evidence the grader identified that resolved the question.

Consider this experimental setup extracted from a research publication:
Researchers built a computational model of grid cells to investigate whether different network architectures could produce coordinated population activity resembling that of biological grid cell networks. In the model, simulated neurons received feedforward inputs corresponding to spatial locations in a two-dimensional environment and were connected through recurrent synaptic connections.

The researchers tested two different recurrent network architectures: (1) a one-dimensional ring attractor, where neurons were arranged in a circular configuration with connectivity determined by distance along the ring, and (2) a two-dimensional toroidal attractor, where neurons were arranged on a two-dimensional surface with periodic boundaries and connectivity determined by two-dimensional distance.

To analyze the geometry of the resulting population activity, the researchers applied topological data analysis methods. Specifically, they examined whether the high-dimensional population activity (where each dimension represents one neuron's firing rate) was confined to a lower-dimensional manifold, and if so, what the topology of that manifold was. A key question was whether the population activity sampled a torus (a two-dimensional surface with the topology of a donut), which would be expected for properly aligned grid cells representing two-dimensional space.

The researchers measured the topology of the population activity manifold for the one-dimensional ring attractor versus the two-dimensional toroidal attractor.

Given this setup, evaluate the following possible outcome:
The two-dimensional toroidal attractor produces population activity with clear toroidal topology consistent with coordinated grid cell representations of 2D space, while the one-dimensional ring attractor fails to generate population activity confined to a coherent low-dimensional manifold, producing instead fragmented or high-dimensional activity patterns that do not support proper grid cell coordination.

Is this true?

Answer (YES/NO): NO